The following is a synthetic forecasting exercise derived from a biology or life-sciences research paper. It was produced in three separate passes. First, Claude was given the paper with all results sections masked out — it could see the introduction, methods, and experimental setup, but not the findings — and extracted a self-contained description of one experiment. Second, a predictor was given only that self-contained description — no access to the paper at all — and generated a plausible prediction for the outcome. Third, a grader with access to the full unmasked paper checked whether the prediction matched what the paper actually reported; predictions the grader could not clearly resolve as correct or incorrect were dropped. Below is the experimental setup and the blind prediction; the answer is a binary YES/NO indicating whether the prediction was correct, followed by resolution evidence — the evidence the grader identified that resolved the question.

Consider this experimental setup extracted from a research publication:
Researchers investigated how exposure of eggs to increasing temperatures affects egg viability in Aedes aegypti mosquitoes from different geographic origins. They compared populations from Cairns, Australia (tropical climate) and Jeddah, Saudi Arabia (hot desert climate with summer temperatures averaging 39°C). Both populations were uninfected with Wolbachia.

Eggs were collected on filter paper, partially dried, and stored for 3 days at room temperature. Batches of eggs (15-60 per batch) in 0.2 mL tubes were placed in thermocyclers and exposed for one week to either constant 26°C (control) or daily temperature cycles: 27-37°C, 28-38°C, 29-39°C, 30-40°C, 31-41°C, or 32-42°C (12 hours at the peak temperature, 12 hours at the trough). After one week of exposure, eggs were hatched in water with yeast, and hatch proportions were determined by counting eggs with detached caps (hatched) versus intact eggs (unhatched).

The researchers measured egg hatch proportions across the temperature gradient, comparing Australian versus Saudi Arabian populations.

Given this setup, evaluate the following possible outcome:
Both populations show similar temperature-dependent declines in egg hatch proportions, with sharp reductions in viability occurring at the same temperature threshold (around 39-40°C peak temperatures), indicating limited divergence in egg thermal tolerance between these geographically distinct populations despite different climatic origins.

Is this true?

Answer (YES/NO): NO